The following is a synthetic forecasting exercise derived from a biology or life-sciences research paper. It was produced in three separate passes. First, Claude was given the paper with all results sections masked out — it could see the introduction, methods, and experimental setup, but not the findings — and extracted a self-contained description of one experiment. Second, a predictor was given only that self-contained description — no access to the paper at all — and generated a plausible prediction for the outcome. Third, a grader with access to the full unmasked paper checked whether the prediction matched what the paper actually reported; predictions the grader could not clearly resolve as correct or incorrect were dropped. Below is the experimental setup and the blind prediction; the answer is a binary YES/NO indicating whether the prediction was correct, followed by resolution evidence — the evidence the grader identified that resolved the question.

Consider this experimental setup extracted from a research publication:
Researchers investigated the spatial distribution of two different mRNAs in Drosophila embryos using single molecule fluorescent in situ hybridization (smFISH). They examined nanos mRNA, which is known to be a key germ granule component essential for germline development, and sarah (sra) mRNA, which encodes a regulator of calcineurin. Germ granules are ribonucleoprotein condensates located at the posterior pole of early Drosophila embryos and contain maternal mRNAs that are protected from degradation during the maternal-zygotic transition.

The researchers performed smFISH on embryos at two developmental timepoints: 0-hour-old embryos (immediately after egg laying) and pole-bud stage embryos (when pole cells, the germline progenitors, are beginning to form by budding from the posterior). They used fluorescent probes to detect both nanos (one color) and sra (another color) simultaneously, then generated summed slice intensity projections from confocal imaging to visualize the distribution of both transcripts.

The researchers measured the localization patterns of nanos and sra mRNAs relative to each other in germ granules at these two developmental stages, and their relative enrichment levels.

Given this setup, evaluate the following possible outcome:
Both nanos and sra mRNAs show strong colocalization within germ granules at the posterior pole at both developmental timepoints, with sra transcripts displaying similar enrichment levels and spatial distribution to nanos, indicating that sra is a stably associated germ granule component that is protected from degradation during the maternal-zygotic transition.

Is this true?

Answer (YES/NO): NO